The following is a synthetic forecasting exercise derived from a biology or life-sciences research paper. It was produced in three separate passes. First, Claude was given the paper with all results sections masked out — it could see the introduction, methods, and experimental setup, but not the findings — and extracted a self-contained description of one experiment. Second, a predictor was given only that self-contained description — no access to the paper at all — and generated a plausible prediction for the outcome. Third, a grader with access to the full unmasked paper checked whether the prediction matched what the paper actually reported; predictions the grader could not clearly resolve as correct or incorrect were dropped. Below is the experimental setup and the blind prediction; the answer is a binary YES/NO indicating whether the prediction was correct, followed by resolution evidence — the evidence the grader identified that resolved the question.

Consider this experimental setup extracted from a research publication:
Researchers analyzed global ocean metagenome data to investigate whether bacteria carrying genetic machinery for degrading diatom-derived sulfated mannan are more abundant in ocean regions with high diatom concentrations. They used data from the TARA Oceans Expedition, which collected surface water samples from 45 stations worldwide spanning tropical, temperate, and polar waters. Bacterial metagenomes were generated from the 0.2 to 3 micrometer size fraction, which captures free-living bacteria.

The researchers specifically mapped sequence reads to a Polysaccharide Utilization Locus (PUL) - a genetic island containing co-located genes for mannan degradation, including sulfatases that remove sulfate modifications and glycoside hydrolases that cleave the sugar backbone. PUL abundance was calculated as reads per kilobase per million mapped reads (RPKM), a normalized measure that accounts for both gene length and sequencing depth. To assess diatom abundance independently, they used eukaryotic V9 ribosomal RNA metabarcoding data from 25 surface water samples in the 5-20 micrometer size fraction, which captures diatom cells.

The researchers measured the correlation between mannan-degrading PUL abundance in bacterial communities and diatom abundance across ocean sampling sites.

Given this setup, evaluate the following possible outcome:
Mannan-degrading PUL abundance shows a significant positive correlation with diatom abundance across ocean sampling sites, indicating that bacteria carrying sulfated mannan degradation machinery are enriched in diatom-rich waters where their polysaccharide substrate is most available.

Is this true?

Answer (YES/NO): YES